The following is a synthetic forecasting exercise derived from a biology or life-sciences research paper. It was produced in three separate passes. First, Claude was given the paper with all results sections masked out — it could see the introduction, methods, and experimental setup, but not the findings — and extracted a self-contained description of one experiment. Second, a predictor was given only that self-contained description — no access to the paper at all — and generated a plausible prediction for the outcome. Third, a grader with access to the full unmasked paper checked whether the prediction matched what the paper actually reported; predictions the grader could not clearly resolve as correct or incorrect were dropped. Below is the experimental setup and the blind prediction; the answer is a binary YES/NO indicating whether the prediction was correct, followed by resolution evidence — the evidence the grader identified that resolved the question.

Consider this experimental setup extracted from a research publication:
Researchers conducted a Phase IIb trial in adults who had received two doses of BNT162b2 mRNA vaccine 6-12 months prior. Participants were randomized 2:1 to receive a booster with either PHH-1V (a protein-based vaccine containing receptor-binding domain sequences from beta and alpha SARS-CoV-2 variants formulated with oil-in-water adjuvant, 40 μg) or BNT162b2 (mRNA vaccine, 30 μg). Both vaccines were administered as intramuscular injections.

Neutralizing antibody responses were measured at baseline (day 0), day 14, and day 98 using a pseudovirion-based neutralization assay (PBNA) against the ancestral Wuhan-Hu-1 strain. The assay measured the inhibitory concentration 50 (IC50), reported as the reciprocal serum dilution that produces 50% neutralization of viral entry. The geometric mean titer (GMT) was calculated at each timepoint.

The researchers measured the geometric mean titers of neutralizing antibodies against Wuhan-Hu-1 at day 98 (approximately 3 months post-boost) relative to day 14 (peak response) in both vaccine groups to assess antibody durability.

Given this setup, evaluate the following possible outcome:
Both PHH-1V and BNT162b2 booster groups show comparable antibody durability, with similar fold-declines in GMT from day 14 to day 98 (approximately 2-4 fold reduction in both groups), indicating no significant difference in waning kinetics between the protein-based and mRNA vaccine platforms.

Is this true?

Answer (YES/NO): NO